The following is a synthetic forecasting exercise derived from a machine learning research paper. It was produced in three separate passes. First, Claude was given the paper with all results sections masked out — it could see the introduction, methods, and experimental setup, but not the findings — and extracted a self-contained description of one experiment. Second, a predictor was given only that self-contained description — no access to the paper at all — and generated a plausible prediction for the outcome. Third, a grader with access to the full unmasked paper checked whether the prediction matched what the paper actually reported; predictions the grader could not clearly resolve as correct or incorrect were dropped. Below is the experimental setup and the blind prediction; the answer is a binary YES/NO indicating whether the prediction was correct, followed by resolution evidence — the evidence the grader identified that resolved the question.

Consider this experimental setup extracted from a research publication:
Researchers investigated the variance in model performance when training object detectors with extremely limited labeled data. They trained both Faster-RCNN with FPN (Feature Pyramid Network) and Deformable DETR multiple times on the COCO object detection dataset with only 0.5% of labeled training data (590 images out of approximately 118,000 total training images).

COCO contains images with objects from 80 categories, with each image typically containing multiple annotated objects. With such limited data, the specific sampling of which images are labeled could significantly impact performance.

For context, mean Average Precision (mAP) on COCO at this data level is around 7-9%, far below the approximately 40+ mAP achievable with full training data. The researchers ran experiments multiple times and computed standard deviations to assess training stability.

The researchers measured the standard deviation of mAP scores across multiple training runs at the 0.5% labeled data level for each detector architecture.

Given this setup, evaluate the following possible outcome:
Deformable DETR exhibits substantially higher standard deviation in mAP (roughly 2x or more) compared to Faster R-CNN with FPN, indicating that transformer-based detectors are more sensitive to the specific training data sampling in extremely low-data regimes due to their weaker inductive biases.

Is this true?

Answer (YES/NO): YES